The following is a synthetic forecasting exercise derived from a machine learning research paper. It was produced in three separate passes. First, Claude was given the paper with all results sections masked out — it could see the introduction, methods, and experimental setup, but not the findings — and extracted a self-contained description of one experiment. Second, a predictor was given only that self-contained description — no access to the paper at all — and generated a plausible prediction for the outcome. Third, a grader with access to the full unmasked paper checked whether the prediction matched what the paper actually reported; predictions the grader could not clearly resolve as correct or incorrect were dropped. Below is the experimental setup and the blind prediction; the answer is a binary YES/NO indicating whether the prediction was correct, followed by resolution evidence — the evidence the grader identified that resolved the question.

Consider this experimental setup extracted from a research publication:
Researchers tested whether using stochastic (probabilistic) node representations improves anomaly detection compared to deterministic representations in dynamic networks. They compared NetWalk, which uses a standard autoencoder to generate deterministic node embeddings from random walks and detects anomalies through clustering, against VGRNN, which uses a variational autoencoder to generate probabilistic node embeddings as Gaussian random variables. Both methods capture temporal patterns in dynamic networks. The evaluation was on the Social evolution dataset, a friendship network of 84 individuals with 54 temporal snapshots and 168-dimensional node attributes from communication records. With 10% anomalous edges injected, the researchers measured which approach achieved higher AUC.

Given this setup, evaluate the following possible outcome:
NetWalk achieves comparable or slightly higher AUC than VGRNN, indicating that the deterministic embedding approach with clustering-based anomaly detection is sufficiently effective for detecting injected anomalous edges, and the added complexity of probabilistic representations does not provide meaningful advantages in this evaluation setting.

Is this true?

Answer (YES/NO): NO